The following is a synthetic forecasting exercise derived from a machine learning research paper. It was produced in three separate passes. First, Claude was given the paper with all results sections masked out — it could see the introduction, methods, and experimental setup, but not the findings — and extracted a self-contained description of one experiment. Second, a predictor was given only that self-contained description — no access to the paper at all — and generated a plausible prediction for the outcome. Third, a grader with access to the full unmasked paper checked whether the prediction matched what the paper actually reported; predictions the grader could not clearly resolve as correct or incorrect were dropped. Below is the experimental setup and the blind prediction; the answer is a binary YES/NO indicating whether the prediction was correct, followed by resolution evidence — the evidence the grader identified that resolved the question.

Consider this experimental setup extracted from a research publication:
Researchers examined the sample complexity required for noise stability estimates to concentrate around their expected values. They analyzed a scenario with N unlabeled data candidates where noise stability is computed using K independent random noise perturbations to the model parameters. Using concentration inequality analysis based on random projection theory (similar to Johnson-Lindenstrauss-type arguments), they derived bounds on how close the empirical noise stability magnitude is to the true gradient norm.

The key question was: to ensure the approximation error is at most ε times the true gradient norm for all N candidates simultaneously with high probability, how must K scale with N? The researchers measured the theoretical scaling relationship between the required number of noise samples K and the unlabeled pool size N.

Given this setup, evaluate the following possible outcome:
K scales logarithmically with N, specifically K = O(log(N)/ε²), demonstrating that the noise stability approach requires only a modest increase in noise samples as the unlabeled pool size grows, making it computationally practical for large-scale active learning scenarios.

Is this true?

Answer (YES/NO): YES